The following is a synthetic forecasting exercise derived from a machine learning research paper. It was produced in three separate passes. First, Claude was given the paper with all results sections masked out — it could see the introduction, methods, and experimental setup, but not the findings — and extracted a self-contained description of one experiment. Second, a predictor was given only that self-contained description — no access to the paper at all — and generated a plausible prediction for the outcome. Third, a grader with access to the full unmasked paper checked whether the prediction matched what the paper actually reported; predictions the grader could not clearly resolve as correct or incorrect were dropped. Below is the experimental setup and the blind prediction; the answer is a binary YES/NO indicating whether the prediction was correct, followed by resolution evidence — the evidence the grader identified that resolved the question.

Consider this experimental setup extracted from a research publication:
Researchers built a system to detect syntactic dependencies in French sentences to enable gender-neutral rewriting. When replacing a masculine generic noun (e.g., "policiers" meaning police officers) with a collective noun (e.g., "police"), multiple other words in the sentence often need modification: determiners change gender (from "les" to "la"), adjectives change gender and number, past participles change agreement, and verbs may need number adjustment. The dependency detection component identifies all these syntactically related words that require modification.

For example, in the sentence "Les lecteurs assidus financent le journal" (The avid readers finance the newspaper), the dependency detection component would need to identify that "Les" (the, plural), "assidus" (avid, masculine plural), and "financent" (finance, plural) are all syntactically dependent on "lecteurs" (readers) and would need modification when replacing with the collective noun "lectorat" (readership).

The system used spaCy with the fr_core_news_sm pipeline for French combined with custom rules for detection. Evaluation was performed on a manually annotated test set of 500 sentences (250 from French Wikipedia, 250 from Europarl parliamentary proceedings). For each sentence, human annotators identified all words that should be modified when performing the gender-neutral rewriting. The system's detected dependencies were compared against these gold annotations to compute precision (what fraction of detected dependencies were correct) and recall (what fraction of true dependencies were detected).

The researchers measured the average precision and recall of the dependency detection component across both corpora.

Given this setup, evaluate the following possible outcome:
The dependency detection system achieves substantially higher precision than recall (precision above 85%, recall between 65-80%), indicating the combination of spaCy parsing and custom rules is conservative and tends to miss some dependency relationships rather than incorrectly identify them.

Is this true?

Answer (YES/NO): NO